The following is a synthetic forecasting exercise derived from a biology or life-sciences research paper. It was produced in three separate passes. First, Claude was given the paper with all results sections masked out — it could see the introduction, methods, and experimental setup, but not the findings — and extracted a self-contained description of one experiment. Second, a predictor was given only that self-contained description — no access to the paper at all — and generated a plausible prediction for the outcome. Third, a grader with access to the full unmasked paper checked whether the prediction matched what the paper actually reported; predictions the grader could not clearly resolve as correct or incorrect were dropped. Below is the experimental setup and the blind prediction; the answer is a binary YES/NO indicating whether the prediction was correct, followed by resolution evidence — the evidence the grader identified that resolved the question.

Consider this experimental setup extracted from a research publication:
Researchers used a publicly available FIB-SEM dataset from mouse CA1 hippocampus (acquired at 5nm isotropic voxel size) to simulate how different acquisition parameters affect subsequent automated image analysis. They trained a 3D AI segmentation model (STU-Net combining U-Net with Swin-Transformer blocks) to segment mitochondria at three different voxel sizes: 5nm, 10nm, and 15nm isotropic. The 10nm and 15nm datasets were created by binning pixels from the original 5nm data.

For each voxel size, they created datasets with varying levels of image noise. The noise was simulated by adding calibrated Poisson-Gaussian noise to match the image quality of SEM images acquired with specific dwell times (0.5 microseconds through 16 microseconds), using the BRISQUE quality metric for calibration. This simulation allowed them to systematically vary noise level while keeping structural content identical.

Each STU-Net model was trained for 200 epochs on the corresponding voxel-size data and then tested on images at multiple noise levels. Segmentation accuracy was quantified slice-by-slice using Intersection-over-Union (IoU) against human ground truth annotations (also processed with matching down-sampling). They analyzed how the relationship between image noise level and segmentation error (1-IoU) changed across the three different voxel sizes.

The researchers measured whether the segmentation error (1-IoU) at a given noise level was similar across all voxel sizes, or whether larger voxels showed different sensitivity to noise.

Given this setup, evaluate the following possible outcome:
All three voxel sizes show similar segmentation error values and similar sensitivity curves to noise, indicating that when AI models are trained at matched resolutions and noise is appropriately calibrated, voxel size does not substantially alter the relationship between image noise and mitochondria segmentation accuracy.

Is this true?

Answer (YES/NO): YES